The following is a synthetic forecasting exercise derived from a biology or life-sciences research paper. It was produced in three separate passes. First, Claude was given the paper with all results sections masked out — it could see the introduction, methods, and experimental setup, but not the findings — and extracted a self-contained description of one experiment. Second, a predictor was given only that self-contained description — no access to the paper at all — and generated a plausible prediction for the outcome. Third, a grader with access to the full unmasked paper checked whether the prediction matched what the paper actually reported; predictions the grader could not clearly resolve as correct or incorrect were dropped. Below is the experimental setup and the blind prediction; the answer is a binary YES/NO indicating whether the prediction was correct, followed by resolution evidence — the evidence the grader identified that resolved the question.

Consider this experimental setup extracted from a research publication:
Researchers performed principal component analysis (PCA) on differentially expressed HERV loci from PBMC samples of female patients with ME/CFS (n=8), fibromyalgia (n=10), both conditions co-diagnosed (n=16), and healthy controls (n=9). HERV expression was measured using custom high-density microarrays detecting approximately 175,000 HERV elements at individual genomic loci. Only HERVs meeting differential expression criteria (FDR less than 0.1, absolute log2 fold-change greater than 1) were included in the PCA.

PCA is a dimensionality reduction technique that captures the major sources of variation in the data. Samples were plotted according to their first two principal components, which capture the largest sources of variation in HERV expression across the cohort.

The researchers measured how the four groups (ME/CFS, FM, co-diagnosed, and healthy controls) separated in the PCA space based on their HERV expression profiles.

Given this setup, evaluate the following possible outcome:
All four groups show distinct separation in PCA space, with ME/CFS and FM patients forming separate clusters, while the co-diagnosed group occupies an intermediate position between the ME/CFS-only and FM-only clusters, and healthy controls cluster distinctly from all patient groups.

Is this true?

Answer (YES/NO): NO